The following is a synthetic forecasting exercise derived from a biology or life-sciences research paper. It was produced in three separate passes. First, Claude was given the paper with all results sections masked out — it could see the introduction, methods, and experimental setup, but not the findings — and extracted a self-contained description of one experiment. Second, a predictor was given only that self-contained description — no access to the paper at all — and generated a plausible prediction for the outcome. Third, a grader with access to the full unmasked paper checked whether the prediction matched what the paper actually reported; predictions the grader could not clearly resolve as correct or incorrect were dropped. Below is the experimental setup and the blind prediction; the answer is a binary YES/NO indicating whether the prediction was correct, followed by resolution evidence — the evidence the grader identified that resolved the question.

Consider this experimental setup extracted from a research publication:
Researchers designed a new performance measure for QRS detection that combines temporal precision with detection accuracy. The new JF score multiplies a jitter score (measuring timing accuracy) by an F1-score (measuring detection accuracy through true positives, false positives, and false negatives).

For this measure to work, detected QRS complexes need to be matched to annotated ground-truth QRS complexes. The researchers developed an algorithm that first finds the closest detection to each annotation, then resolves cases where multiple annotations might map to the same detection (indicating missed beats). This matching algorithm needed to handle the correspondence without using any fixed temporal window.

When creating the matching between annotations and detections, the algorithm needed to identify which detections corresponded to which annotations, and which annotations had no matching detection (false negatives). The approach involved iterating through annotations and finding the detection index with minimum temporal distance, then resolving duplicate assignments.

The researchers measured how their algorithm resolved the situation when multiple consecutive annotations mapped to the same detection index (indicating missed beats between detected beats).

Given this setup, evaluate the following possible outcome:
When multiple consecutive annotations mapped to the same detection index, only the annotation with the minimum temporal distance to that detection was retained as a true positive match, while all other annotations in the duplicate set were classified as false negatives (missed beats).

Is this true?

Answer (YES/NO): YES